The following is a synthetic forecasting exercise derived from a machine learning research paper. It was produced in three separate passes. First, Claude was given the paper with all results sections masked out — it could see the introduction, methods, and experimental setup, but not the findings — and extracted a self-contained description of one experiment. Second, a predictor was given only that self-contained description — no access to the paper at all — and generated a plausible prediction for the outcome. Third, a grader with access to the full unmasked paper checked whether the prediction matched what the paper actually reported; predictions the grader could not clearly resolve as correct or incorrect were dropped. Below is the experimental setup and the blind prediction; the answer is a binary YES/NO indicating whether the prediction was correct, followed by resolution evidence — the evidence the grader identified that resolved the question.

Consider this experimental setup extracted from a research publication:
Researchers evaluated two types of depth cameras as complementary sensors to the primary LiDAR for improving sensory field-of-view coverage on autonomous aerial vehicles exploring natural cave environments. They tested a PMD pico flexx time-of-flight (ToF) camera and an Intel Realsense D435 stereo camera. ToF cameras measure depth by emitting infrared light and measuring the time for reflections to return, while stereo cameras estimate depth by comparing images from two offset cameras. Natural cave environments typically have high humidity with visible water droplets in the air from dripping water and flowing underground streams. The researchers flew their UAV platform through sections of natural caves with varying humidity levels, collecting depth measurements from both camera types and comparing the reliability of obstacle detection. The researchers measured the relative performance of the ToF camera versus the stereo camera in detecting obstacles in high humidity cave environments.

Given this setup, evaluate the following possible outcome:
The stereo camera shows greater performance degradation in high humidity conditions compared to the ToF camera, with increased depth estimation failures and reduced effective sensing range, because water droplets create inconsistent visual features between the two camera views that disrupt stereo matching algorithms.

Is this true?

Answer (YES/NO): NO